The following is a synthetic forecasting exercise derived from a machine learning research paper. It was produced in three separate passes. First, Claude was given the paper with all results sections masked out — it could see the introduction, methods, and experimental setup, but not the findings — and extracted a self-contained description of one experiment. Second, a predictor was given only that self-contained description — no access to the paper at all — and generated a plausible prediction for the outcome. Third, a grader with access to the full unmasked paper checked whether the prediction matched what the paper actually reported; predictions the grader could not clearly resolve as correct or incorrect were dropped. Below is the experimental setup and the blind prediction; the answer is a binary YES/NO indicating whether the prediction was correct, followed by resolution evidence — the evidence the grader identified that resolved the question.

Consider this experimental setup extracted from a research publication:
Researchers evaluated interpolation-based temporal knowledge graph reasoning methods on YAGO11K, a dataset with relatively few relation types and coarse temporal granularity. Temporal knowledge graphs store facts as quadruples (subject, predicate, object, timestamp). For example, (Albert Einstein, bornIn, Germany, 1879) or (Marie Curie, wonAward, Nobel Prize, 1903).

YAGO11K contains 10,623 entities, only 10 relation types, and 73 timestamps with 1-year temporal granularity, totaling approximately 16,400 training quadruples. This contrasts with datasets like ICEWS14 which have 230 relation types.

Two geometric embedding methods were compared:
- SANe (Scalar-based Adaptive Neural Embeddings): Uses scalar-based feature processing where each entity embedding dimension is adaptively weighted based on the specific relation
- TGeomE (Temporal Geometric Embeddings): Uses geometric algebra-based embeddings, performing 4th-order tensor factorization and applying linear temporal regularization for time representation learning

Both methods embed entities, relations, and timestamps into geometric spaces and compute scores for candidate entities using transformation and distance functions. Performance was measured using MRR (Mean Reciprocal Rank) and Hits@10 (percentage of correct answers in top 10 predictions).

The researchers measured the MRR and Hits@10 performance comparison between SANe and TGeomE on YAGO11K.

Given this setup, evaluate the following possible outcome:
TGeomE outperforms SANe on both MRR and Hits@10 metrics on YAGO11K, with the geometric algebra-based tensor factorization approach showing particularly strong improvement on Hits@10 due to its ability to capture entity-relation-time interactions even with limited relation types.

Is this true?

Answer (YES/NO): NO